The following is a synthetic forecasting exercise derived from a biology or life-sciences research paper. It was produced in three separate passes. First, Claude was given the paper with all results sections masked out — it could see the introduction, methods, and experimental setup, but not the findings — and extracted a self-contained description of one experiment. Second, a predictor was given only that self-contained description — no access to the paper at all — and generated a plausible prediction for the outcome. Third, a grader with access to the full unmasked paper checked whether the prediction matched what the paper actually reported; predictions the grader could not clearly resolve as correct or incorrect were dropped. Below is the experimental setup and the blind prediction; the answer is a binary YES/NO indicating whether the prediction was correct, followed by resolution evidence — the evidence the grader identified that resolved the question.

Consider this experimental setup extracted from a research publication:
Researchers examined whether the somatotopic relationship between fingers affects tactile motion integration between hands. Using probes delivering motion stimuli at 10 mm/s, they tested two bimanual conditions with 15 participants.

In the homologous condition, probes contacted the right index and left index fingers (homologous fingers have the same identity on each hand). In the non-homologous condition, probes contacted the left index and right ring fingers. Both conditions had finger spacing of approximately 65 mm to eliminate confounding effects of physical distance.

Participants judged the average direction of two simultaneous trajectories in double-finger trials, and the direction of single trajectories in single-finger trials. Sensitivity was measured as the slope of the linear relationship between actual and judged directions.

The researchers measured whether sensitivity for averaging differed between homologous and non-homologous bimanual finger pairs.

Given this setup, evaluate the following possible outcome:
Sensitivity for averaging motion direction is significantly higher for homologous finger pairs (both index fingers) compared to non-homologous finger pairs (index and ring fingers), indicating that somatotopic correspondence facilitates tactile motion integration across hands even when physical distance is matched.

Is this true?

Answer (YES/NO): NO